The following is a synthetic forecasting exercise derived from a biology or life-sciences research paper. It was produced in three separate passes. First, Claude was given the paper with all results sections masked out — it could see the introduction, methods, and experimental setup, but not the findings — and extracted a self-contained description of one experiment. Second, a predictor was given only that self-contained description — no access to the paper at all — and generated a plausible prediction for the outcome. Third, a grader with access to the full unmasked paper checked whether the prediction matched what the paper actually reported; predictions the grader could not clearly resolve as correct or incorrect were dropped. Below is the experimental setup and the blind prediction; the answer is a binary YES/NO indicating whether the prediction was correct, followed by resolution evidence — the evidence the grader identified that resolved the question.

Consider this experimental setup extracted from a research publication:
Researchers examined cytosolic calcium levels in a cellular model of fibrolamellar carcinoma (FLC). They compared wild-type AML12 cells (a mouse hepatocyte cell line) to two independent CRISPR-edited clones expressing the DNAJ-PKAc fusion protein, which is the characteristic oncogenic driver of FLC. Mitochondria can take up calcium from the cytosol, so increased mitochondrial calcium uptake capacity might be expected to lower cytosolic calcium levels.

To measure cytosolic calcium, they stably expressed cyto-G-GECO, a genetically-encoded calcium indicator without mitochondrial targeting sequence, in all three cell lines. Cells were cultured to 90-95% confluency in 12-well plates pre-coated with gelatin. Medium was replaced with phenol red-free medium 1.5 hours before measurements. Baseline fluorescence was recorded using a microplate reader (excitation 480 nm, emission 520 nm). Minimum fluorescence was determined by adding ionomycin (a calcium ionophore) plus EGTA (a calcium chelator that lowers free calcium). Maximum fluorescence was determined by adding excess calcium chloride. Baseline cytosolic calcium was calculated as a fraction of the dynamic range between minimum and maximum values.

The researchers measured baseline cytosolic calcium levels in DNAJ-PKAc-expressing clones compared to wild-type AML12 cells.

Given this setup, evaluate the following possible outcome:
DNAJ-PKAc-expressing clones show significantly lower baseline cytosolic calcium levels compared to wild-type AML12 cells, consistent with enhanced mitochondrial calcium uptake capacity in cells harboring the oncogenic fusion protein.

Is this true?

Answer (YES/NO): NO